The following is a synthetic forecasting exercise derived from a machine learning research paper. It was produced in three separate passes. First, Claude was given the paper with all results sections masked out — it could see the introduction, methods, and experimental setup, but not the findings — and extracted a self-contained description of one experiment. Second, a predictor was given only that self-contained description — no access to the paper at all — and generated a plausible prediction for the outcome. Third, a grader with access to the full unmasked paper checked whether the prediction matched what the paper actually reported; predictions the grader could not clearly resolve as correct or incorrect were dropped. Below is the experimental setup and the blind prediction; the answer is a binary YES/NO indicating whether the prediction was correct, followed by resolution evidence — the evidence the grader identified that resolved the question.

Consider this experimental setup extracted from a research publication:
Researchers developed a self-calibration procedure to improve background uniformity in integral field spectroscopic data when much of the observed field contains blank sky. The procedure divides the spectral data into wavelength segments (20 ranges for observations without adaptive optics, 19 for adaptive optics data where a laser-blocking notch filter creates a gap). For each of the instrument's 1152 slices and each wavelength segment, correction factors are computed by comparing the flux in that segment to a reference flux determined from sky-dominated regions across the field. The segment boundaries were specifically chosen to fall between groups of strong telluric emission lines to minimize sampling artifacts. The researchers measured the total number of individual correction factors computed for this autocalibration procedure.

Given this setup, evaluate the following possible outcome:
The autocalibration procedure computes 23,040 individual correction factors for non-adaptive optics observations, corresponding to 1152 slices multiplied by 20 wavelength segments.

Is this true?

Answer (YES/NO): YES